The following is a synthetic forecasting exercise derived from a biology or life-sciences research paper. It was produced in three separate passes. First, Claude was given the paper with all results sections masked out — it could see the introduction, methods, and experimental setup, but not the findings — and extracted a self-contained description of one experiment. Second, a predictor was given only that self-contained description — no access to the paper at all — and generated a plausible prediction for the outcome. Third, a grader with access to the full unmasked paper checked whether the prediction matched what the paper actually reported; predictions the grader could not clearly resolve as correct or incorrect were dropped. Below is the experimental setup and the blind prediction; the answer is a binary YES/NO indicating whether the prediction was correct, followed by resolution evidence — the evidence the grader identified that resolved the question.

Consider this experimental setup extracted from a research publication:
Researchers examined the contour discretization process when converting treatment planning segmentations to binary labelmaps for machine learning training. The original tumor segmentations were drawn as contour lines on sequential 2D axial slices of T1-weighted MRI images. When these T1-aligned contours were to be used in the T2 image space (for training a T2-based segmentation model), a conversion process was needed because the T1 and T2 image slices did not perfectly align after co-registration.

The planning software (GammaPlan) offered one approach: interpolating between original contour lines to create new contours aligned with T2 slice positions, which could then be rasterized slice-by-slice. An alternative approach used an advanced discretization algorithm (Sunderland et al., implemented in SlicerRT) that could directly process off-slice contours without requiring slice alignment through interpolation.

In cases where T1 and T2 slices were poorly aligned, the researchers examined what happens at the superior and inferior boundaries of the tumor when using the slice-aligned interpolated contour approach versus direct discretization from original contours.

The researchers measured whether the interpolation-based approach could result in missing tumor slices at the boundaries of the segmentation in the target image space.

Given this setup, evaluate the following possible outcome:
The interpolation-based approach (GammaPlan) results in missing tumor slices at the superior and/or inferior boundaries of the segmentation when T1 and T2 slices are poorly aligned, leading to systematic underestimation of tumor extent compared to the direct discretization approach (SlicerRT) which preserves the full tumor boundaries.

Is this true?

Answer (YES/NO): YES